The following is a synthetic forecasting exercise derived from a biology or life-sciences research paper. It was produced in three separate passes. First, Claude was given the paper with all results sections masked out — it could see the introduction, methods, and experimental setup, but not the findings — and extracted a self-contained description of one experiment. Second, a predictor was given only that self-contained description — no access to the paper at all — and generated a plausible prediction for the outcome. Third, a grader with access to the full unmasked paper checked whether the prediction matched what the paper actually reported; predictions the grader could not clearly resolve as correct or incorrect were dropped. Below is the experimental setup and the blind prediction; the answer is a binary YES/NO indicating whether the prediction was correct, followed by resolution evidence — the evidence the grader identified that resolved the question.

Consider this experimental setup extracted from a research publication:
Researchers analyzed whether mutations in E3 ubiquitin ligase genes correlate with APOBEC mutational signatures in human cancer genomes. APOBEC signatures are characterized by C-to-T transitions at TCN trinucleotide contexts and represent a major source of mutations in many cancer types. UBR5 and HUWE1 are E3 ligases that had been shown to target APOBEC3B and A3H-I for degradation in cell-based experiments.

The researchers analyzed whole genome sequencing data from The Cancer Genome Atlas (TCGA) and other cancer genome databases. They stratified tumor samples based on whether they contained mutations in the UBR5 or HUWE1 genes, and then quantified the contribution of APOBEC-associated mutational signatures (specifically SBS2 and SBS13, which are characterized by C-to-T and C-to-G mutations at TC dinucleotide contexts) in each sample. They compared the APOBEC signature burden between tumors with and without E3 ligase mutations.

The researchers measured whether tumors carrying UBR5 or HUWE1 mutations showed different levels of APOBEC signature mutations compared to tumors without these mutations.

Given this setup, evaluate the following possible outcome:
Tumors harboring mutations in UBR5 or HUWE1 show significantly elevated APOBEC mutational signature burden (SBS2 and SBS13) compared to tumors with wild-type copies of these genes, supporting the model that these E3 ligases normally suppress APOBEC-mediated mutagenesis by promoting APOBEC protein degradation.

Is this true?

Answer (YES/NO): YES